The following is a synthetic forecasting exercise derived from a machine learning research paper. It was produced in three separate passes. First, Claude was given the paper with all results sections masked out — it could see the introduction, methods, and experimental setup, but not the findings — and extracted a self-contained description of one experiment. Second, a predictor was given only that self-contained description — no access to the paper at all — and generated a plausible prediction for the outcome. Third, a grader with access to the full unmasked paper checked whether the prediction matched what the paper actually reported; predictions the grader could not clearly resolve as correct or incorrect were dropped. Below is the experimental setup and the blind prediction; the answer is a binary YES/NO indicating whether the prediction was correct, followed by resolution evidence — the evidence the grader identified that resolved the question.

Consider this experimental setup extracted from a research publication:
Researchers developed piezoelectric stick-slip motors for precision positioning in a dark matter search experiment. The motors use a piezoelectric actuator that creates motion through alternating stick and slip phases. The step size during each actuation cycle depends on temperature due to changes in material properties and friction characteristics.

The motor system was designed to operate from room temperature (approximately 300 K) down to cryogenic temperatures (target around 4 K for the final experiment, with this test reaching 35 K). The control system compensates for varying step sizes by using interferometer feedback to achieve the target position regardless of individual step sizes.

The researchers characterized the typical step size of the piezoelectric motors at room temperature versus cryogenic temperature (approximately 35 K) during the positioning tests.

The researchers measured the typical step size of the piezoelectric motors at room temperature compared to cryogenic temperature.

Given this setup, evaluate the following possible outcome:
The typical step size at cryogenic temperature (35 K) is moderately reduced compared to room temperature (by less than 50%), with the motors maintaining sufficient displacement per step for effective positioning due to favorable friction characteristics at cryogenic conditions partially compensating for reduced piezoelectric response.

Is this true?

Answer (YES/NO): NO